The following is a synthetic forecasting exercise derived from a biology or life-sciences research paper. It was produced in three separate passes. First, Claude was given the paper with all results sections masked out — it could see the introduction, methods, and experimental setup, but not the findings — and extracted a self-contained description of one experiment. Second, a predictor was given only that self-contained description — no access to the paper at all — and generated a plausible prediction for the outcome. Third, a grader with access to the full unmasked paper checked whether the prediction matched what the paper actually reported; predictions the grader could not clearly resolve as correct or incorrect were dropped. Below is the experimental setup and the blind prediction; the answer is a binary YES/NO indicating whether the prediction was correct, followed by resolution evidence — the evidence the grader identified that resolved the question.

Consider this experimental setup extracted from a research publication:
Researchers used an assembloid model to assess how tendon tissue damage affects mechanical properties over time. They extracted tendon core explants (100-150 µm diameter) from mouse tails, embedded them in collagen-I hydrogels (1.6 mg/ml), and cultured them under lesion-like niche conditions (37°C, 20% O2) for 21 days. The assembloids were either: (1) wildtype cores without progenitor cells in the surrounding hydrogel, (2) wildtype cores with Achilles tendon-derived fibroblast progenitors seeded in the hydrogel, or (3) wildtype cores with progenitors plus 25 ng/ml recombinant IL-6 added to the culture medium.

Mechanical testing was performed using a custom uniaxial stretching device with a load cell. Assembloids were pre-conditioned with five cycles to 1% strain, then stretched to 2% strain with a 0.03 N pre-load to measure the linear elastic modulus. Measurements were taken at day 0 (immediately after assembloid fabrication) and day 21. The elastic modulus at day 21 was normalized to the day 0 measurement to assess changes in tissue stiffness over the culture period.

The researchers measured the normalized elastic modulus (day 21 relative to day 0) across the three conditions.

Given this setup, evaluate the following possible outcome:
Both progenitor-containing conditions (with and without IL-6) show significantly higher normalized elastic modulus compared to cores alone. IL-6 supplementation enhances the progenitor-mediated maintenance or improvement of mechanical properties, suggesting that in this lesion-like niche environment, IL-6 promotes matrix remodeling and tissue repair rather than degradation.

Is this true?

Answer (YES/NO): NO